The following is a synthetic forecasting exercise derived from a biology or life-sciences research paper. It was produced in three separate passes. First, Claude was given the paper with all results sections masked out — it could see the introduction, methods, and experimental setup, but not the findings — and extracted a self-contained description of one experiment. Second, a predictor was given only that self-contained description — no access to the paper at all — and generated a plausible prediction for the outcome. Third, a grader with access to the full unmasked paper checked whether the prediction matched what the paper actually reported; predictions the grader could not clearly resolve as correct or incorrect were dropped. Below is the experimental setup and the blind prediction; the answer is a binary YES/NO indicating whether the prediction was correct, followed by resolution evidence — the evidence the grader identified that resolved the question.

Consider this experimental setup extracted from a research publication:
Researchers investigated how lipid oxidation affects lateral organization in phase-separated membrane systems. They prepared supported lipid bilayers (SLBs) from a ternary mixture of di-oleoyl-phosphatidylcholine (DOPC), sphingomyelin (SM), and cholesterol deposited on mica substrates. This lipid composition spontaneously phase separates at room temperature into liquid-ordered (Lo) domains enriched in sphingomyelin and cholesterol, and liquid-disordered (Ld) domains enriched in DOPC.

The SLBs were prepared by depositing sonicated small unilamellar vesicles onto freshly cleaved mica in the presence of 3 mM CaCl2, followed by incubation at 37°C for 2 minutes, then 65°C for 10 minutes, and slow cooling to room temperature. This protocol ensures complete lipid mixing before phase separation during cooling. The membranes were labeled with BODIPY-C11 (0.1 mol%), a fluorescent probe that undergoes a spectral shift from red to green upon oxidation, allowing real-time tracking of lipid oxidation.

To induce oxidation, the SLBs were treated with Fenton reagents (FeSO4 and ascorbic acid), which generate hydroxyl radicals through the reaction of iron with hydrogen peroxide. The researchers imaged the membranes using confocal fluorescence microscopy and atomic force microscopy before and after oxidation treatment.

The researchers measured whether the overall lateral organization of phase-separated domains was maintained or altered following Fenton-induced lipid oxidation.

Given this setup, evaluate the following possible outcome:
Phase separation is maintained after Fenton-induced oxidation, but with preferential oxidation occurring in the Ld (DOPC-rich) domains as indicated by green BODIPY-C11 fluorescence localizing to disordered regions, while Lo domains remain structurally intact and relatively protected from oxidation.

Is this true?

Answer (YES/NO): NO